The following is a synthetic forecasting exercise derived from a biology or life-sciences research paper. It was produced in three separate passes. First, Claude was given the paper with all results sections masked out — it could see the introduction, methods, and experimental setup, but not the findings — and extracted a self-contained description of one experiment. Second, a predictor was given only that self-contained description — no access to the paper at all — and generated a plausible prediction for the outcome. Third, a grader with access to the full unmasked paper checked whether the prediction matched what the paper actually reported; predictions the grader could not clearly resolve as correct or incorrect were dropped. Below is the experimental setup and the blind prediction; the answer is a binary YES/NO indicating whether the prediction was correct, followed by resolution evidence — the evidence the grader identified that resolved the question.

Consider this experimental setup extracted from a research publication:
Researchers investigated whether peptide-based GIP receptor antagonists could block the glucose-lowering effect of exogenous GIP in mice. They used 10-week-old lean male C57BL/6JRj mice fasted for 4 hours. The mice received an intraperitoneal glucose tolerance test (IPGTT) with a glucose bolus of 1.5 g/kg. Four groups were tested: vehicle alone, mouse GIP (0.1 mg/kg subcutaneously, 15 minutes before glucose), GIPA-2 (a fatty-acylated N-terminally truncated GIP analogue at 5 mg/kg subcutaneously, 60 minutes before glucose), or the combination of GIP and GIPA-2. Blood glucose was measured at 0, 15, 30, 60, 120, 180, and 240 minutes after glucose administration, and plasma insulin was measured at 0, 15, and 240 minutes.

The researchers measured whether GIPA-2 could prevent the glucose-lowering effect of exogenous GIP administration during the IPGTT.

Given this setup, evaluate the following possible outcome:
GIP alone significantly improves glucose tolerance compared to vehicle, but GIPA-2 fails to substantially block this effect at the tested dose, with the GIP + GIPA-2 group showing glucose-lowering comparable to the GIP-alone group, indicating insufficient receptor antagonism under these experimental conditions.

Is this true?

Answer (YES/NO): NO